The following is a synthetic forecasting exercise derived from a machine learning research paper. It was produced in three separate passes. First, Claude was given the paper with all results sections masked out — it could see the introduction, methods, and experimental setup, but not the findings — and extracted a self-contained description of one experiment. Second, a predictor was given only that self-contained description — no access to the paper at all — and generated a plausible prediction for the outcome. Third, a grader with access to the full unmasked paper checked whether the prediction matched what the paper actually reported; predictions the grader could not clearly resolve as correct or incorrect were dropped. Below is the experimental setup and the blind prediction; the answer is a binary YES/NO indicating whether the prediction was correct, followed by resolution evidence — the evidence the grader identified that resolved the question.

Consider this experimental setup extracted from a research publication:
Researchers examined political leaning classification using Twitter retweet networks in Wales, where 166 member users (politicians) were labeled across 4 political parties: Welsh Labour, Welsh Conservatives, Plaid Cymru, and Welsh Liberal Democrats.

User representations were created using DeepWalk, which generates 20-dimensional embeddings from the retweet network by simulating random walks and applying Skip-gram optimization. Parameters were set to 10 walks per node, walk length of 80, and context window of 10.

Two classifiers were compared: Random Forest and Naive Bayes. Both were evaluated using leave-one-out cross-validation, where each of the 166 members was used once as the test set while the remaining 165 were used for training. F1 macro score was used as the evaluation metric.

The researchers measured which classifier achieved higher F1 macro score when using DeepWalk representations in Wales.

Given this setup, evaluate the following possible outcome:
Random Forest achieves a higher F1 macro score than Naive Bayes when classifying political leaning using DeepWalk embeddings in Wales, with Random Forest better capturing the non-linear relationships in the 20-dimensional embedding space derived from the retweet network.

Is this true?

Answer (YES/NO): YES